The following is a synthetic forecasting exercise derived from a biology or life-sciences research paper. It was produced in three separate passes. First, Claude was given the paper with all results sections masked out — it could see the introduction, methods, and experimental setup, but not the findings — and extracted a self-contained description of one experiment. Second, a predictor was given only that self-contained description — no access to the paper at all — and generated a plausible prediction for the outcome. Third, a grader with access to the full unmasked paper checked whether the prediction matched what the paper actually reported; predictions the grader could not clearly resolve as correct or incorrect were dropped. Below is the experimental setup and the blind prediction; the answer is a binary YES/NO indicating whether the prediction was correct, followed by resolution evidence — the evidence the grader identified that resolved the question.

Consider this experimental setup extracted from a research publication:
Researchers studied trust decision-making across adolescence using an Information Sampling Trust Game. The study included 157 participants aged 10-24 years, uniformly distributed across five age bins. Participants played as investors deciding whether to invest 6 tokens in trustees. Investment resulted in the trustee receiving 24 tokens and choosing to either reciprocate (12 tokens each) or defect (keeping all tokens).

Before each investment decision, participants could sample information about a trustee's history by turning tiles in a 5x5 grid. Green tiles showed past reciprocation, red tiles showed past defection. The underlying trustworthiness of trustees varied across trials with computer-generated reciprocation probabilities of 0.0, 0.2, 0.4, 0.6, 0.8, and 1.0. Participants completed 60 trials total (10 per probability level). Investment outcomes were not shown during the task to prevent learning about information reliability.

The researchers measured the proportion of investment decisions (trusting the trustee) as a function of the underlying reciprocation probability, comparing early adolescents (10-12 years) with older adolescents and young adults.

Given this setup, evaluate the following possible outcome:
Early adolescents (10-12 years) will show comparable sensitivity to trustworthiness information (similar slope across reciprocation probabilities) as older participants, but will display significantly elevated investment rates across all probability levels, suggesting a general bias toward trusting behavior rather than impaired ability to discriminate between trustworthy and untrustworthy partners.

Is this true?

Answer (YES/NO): NO